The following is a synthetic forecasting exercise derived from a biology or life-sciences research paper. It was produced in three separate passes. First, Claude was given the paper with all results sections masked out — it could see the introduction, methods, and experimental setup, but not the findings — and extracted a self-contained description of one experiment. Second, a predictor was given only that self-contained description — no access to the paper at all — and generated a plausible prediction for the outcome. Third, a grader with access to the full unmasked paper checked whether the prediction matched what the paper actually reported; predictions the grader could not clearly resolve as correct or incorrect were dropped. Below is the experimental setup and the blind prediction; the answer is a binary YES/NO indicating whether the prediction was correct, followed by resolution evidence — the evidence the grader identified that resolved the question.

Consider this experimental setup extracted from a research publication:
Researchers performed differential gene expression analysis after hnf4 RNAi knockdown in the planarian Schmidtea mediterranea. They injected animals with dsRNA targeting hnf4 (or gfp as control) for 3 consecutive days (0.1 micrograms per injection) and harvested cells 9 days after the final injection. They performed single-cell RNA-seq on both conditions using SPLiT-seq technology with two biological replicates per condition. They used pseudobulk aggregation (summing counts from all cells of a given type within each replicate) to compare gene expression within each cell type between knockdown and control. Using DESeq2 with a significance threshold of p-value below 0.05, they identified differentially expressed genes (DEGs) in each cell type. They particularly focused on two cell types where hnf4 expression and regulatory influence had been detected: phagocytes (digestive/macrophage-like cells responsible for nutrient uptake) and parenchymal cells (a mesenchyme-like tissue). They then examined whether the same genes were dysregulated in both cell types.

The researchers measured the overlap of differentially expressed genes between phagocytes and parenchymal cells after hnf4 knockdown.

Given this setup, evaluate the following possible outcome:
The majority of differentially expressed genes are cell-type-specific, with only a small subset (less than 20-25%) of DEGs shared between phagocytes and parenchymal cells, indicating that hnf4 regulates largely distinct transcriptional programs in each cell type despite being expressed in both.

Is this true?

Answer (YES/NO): YES